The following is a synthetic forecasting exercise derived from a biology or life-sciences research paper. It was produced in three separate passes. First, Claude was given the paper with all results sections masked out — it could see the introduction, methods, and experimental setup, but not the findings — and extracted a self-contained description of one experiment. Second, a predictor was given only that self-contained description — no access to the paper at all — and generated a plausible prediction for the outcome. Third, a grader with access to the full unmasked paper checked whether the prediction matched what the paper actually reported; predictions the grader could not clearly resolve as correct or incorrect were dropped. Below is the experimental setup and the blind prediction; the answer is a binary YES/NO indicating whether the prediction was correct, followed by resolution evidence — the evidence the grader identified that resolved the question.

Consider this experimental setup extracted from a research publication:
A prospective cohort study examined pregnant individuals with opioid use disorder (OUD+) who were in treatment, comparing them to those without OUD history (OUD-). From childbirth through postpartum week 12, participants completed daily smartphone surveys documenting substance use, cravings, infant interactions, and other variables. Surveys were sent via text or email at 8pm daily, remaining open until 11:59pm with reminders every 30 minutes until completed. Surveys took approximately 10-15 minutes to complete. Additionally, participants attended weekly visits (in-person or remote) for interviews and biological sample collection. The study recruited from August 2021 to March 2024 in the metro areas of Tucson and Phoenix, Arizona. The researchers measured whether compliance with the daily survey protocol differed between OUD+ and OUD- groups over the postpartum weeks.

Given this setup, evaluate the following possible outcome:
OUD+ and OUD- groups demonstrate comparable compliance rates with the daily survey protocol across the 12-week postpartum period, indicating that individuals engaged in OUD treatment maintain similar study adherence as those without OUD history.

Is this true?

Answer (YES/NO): NO